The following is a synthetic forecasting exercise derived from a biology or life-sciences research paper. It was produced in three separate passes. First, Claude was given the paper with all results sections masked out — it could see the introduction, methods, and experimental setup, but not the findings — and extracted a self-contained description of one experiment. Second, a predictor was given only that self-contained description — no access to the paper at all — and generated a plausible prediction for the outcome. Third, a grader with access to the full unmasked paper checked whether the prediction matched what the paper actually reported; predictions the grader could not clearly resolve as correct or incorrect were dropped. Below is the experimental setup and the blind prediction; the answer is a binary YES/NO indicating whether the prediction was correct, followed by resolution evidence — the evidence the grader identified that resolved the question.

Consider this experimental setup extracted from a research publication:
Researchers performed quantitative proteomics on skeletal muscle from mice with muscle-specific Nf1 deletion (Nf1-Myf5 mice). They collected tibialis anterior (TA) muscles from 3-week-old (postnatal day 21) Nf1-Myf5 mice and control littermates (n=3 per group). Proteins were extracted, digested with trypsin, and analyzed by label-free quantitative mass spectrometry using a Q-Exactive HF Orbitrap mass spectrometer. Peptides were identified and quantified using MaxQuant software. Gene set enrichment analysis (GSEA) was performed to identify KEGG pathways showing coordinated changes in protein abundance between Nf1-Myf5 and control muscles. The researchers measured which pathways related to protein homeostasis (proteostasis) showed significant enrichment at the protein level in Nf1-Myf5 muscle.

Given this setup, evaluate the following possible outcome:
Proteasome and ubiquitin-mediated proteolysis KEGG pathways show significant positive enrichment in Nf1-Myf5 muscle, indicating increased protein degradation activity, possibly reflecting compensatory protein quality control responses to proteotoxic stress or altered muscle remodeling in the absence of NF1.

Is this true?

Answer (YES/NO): YES